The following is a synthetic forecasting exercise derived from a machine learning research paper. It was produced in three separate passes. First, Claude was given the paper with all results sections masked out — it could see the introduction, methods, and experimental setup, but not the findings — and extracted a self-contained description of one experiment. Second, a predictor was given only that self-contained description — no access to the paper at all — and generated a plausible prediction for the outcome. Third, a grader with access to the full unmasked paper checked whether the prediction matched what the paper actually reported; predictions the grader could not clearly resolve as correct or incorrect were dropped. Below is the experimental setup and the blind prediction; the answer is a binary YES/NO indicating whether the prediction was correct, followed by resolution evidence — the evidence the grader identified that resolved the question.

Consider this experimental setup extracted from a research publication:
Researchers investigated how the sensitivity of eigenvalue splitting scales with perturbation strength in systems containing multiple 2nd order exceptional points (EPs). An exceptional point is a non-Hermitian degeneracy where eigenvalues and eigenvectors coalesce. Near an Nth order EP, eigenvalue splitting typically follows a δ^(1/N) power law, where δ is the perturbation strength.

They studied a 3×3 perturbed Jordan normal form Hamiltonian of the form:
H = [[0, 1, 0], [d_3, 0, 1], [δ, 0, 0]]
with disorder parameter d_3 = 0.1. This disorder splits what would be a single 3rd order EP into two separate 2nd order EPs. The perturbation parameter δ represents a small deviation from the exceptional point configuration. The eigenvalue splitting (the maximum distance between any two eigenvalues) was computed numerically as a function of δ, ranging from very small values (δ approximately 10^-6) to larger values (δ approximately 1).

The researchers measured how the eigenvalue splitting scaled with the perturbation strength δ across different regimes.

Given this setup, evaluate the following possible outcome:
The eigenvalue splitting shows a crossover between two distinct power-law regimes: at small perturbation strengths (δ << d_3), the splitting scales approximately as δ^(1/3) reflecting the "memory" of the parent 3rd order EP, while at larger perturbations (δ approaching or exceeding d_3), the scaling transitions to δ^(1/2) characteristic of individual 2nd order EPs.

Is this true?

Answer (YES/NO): NO